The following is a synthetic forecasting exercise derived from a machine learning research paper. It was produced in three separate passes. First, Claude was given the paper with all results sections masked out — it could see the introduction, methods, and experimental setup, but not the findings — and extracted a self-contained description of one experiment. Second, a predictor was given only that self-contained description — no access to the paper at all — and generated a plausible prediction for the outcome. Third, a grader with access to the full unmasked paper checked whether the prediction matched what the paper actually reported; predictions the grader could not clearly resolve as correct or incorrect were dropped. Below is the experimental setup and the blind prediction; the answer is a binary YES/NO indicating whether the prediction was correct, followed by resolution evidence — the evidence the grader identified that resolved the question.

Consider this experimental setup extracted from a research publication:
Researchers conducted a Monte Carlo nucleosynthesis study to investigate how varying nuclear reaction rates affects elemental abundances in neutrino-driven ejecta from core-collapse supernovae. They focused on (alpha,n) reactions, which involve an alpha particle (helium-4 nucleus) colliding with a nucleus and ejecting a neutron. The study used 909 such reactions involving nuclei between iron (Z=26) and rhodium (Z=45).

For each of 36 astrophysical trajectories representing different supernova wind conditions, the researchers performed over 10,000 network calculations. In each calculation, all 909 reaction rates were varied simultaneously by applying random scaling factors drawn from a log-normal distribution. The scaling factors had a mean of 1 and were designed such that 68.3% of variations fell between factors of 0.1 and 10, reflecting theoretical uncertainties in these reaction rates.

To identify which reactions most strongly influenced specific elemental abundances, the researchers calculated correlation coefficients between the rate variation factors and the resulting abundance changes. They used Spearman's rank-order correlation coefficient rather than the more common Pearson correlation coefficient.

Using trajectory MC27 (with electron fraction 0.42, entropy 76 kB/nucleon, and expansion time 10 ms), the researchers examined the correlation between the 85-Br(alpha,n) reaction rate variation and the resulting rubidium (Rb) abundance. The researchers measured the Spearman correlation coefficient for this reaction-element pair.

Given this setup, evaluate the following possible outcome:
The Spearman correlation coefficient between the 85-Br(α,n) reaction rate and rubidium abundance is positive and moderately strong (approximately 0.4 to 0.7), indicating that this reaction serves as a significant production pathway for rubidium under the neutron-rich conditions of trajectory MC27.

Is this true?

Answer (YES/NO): NO